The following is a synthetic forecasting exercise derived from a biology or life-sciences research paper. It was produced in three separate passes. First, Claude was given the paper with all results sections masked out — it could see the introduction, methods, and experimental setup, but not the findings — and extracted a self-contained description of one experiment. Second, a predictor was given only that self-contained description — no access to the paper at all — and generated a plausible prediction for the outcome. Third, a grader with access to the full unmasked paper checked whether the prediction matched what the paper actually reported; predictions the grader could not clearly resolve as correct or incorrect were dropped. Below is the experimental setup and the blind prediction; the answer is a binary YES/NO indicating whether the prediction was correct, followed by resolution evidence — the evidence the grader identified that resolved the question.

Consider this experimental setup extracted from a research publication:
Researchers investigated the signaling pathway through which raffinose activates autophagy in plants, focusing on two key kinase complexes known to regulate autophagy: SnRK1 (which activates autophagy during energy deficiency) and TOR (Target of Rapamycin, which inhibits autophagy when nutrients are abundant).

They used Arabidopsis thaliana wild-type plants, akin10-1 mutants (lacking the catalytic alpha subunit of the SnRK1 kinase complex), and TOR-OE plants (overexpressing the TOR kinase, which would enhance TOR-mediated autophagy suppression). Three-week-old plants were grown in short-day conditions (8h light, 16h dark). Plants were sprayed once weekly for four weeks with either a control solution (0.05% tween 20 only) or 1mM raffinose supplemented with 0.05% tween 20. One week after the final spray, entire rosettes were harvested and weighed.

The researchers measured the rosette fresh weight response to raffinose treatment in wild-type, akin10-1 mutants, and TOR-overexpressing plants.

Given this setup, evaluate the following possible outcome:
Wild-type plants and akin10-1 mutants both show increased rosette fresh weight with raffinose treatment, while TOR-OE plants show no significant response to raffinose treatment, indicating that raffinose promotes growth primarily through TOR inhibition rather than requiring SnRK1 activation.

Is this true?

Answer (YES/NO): NO